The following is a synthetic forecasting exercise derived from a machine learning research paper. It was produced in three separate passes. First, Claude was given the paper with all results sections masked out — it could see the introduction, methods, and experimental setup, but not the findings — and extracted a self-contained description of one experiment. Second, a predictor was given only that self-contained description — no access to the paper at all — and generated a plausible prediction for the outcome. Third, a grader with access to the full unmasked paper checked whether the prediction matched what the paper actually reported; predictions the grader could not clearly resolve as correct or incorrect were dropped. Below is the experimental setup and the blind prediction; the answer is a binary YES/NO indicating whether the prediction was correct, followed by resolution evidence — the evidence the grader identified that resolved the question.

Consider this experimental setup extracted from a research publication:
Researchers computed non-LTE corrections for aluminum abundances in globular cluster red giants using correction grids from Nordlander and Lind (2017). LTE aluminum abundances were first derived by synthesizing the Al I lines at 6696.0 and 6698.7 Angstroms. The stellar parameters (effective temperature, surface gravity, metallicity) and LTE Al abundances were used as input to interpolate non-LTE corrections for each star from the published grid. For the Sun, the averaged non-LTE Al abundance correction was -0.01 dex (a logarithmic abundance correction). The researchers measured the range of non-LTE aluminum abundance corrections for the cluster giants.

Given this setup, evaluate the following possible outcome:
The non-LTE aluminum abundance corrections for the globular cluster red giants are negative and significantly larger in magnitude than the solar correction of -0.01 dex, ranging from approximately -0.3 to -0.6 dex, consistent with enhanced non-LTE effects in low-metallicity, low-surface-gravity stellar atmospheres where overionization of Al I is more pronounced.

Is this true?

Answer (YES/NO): NO